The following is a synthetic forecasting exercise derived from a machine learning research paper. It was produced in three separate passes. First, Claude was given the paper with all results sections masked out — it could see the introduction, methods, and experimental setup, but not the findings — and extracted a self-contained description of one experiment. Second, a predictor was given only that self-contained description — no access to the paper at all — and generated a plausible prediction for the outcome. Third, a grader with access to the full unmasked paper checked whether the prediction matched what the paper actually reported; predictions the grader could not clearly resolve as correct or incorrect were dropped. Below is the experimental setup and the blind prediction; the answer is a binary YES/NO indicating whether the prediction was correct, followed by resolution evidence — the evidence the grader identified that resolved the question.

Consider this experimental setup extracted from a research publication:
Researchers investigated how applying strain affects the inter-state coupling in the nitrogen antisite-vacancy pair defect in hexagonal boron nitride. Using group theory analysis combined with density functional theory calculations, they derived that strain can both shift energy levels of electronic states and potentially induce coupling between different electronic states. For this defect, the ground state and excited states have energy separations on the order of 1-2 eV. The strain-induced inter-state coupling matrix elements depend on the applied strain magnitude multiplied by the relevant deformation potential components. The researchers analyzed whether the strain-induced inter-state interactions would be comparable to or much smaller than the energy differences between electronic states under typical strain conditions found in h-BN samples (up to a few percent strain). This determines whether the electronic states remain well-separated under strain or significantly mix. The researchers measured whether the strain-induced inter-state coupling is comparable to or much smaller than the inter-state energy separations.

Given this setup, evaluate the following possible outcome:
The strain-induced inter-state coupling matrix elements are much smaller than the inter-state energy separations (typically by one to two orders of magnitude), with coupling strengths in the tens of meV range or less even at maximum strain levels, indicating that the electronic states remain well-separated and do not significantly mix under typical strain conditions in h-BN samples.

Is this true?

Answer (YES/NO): YES